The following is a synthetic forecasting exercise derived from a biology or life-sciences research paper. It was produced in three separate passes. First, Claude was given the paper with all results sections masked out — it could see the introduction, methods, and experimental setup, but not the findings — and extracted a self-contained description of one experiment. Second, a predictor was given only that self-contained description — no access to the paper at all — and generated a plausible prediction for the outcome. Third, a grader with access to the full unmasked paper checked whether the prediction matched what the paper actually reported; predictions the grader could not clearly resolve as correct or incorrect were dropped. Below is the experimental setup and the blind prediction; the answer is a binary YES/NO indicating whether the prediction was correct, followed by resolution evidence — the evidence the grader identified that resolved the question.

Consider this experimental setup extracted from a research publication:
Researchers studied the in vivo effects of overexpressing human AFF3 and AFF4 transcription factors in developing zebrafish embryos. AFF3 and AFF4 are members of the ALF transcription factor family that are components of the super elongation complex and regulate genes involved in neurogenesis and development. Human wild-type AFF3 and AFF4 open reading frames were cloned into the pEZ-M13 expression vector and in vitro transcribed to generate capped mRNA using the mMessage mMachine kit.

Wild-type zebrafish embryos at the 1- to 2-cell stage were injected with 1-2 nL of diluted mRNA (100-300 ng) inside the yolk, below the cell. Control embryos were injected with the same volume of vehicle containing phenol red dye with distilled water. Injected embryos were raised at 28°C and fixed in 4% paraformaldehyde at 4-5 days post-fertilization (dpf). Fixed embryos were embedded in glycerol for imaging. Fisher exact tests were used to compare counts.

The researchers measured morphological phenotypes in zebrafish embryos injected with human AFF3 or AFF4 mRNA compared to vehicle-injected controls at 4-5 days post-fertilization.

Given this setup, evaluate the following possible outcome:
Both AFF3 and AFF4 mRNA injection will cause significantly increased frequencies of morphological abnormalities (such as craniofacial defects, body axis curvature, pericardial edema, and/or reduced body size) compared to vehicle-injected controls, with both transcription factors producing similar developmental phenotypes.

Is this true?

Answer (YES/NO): NO